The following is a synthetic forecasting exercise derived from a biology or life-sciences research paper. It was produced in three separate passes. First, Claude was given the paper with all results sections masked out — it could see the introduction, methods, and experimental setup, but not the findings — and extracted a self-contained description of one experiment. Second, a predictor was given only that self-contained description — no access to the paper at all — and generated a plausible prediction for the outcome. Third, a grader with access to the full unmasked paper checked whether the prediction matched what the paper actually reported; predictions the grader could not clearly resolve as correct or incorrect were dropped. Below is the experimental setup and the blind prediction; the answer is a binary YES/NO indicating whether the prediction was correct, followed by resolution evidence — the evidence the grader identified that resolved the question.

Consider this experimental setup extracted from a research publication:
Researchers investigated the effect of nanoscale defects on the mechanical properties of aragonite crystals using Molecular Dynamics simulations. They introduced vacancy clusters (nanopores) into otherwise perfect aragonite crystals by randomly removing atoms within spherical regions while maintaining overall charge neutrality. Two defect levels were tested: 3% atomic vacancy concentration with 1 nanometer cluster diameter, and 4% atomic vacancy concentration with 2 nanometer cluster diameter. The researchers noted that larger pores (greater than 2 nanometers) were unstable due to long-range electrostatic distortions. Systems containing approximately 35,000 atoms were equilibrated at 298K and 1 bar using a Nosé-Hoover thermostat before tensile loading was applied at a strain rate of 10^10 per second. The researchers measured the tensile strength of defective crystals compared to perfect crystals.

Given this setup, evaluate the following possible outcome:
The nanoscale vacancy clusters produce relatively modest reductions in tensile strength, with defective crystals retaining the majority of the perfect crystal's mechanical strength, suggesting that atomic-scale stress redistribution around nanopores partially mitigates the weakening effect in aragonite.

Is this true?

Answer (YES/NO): NO